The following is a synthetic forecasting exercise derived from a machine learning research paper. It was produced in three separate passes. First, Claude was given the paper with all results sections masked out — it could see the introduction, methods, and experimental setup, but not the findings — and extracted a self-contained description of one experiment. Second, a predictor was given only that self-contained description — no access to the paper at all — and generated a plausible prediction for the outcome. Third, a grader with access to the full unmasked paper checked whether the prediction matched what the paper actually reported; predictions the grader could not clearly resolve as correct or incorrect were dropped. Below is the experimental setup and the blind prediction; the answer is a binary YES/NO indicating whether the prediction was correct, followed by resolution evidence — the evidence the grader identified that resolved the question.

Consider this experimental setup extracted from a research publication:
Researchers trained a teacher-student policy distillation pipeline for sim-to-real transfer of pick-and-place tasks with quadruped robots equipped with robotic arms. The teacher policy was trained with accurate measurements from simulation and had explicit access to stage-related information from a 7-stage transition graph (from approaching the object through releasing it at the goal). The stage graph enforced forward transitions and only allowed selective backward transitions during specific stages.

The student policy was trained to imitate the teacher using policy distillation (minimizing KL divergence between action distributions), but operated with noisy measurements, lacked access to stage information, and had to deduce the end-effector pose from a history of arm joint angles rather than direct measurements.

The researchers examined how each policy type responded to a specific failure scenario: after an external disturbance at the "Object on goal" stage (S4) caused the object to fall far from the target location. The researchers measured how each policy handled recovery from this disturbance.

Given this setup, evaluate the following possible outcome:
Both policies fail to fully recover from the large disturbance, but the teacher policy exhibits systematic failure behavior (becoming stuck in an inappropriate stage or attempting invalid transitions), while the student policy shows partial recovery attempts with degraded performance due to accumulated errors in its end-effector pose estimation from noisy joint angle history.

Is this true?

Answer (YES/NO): NO